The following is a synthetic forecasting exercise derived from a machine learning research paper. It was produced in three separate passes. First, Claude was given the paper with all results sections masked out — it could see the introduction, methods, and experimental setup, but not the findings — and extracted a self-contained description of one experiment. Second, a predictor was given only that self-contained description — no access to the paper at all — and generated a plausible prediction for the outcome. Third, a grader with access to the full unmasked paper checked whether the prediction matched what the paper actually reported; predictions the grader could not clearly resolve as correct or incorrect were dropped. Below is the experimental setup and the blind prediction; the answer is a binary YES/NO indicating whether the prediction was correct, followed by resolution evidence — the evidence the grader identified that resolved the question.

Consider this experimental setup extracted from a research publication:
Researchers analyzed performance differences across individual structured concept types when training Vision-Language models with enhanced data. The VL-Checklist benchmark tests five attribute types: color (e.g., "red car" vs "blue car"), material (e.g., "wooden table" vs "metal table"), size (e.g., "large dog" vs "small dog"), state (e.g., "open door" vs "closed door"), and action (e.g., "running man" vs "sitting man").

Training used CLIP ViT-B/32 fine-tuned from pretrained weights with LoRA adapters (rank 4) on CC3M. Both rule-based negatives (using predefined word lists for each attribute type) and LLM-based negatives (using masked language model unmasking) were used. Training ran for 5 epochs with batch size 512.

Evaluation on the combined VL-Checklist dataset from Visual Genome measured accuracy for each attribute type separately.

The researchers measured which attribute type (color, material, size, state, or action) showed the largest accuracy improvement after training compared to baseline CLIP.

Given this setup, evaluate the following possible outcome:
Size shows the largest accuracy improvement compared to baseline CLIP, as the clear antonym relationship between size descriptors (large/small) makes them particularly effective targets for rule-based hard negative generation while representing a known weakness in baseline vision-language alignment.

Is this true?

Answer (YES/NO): NO